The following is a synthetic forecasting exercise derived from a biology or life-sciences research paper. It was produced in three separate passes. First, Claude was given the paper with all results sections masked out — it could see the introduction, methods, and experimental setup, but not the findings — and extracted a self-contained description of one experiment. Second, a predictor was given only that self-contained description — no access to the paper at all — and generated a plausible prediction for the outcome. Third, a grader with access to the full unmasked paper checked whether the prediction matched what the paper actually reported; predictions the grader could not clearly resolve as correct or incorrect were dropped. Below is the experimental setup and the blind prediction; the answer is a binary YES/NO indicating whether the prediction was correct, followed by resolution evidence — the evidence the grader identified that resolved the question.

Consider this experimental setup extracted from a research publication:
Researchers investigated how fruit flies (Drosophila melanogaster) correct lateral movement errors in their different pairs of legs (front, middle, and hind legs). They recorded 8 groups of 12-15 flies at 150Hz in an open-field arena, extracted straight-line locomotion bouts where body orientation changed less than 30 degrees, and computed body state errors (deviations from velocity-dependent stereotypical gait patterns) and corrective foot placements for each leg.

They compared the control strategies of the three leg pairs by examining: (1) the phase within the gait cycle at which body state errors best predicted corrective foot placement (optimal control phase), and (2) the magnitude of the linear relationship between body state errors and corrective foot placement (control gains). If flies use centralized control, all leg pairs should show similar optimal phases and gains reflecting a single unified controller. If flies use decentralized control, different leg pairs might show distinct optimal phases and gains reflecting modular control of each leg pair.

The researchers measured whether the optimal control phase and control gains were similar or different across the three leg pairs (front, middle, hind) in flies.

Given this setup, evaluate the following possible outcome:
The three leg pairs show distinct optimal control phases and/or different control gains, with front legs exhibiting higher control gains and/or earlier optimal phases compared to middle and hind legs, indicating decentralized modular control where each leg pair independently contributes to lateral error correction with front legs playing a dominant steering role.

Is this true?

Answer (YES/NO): NO